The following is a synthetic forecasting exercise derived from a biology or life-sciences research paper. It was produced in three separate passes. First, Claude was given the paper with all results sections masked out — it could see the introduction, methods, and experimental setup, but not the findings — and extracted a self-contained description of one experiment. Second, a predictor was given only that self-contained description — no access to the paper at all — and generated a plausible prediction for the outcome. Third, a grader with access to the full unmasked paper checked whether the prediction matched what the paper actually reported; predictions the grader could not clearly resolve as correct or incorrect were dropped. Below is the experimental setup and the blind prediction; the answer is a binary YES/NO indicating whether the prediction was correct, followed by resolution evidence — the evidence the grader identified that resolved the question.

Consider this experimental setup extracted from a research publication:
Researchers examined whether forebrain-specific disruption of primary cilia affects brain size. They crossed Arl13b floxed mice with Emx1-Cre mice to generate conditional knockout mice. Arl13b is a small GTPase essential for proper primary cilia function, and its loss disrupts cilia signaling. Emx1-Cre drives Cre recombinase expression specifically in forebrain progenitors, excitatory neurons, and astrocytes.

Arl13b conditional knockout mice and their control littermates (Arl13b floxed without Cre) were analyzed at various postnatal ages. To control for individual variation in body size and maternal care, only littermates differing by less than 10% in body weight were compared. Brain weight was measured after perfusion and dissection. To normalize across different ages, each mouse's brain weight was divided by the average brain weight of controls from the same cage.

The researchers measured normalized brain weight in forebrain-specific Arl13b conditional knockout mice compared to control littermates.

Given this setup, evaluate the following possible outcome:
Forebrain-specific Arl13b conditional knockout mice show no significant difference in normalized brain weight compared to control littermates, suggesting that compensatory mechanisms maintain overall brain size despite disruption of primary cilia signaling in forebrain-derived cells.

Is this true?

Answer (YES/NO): NO